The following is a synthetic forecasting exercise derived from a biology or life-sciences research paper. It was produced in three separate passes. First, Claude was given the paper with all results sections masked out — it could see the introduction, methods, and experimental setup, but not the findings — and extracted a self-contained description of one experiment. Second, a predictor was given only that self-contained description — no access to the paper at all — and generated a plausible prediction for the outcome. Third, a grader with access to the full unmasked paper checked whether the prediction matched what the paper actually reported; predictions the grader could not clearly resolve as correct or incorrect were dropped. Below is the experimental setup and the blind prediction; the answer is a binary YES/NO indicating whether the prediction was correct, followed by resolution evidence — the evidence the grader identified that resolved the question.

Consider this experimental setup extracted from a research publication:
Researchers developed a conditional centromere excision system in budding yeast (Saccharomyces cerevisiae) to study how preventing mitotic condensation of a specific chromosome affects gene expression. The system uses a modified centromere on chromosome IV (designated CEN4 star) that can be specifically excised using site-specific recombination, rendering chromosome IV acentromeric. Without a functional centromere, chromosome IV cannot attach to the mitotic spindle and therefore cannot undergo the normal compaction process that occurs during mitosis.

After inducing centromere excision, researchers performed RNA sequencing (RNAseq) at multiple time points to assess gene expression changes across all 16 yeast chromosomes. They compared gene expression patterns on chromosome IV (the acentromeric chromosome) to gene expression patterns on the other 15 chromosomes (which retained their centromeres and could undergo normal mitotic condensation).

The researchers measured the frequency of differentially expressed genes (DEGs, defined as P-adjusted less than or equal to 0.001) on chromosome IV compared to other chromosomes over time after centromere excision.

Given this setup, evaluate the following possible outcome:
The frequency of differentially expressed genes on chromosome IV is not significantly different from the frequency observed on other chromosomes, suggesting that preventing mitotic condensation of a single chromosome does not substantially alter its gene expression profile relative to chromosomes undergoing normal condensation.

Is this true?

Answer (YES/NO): NO